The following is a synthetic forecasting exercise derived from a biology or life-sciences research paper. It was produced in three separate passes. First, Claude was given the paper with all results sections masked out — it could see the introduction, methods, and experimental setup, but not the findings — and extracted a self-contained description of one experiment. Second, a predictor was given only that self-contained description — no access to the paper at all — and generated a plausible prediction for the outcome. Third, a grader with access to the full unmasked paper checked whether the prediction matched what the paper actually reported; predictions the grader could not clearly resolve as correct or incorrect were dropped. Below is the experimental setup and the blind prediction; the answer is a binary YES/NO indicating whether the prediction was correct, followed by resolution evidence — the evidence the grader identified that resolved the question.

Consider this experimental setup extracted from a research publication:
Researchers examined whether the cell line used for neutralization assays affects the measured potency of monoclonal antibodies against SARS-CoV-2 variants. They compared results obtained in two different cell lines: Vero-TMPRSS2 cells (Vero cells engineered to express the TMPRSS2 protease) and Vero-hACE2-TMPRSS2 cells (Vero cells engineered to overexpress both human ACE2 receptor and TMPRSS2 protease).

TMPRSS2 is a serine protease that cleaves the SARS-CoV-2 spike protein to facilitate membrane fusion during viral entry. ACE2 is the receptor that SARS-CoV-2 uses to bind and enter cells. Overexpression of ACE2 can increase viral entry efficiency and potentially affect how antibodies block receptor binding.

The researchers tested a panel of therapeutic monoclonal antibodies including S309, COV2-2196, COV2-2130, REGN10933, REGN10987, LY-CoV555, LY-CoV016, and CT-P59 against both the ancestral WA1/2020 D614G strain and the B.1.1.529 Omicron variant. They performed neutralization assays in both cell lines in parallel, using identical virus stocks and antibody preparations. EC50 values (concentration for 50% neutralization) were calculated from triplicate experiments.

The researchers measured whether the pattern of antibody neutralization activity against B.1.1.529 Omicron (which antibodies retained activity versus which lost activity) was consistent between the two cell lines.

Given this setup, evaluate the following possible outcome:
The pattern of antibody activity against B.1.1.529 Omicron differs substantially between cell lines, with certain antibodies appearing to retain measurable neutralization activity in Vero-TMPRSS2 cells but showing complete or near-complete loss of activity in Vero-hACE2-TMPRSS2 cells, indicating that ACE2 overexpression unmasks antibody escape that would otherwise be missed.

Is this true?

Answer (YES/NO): NO